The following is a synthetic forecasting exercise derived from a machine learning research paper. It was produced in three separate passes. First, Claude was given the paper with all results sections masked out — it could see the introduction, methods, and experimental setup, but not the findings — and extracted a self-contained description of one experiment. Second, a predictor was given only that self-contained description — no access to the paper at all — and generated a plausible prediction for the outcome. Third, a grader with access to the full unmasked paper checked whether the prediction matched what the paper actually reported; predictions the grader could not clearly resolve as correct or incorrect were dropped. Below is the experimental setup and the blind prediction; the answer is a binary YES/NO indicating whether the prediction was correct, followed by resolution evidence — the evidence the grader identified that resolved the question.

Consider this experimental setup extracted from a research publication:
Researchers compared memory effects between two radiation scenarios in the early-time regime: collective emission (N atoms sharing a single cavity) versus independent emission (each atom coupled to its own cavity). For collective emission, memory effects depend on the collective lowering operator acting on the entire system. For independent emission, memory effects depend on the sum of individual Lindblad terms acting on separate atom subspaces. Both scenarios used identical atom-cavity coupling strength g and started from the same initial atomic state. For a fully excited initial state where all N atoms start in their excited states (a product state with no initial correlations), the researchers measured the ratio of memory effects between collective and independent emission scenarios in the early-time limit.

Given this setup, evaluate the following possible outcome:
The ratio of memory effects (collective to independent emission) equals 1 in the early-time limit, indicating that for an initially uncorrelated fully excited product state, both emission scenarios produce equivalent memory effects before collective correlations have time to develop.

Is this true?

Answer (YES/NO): YES